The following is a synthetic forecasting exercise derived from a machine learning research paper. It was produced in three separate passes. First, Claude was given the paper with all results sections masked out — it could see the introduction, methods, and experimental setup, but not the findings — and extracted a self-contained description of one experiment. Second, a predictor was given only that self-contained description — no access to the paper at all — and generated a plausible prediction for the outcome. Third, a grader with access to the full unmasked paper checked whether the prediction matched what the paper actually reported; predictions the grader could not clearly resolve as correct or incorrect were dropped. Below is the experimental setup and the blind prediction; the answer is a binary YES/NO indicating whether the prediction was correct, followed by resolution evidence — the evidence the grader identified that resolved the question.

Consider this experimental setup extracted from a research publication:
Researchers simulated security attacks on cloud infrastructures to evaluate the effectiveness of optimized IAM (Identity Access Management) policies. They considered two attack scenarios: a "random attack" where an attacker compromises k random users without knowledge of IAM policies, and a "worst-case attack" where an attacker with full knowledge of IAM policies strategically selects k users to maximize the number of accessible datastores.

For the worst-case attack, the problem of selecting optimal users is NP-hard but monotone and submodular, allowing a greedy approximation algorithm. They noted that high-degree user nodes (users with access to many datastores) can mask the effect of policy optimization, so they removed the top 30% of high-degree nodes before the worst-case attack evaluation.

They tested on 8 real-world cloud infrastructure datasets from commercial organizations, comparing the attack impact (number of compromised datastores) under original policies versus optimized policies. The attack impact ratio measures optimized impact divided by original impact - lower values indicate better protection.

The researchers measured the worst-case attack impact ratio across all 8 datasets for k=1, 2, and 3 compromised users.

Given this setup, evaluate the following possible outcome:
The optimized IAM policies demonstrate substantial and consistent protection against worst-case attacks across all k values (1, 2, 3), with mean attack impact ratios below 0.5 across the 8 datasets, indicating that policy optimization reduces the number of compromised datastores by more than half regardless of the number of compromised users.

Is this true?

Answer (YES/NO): NO